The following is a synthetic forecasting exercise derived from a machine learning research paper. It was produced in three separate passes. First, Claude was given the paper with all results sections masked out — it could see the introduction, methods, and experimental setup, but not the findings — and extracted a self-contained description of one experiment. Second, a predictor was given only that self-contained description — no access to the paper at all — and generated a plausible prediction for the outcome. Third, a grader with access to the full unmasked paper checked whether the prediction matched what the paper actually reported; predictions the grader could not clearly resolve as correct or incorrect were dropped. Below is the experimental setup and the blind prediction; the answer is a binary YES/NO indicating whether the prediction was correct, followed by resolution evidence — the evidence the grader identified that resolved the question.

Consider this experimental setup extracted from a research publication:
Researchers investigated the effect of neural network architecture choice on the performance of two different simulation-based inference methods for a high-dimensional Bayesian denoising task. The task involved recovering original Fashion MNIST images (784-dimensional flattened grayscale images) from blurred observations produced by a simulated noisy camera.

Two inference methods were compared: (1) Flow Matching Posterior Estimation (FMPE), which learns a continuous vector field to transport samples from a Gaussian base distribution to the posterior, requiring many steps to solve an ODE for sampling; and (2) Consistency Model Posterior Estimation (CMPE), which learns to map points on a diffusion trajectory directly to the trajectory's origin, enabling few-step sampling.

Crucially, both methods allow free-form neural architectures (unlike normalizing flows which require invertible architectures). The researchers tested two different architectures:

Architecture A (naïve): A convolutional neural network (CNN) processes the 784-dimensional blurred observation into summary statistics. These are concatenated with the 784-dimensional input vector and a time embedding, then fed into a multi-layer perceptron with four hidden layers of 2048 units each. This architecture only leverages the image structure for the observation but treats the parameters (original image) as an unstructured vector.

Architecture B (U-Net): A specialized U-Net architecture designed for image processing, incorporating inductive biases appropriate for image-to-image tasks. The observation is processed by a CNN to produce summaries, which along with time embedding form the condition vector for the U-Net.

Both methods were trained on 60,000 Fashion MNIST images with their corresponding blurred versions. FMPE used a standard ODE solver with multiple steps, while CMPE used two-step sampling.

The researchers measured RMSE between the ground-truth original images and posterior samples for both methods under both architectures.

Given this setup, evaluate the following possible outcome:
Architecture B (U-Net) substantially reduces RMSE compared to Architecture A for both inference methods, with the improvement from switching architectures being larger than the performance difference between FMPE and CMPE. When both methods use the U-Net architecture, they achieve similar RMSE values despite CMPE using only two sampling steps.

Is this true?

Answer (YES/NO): NO